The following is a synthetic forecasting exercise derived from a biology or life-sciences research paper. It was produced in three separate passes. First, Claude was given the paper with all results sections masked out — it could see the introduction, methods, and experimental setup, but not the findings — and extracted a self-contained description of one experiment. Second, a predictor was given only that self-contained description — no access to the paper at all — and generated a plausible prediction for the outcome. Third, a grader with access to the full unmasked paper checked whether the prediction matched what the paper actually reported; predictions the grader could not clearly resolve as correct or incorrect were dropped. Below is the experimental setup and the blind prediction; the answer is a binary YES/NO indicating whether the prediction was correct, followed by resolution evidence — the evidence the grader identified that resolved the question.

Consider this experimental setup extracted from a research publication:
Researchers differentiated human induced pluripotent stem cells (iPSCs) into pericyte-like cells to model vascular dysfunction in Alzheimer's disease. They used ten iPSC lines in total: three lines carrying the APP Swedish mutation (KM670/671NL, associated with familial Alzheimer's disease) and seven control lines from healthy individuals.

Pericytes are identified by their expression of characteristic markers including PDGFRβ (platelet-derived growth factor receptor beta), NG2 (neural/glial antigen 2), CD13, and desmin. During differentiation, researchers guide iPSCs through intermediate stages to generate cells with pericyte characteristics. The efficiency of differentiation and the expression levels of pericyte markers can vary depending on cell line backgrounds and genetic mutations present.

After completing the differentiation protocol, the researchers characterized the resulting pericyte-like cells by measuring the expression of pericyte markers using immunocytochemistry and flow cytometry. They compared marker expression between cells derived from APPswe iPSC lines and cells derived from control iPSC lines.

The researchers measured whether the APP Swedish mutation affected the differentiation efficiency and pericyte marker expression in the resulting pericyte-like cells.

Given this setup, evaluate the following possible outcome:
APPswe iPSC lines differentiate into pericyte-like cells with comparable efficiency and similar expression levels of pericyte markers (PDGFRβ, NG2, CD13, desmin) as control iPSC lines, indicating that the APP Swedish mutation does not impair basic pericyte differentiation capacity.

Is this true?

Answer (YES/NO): NO